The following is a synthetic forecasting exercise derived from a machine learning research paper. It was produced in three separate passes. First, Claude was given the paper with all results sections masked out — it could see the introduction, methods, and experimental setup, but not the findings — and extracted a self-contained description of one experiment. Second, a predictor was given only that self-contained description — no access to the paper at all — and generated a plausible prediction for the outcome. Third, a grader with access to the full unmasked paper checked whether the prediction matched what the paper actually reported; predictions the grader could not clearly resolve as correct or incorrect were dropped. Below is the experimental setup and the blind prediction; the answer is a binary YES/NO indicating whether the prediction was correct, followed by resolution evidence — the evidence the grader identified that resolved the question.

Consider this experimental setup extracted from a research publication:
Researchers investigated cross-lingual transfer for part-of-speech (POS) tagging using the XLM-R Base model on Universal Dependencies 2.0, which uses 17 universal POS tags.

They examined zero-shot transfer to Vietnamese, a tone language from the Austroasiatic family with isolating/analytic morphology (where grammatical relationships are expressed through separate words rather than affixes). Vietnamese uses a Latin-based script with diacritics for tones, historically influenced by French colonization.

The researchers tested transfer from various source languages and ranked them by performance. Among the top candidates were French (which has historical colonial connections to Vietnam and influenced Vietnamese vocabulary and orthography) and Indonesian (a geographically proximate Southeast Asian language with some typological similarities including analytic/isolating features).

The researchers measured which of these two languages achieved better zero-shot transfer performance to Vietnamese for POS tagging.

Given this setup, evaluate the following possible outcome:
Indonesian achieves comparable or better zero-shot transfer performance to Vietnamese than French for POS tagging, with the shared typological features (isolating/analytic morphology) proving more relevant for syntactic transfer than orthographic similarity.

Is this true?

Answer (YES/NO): NO